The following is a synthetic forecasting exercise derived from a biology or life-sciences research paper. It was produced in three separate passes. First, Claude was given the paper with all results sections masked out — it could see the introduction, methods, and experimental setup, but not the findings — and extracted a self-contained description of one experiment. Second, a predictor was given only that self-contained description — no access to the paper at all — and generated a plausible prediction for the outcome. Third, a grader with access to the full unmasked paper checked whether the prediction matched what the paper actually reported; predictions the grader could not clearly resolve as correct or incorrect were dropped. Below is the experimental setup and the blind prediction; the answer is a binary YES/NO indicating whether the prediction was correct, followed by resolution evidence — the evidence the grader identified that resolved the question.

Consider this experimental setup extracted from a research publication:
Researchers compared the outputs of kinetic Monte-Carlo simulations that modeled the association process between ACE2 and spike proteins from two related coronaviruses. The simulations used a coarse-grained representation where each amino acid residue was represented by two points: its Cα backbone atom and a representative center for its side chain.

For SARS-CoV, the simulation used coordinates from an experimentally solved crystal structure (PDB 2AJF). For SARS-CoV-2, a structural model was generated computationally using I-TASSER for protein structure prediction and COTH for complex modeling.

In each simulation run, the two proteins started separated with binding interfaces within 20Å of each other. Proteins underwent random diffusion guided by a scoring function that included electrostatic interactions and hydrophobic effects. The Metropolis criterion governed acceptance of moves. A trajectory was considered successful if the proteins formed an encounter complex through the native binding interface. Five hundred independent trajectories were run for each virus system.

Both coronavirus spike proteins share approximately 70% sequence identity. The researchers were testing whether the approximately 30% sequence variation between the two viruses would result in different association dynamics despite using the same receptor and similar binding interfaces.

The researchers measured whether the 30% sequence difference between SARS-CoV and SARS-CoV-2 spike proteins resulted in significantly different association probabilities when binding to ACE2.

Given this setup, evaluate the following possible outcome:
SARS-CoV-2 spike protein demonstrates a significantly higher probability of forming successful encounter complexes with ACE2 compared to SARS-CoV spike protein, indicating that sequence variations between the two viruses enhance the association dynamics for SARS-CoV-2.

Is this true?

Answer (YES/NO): NO